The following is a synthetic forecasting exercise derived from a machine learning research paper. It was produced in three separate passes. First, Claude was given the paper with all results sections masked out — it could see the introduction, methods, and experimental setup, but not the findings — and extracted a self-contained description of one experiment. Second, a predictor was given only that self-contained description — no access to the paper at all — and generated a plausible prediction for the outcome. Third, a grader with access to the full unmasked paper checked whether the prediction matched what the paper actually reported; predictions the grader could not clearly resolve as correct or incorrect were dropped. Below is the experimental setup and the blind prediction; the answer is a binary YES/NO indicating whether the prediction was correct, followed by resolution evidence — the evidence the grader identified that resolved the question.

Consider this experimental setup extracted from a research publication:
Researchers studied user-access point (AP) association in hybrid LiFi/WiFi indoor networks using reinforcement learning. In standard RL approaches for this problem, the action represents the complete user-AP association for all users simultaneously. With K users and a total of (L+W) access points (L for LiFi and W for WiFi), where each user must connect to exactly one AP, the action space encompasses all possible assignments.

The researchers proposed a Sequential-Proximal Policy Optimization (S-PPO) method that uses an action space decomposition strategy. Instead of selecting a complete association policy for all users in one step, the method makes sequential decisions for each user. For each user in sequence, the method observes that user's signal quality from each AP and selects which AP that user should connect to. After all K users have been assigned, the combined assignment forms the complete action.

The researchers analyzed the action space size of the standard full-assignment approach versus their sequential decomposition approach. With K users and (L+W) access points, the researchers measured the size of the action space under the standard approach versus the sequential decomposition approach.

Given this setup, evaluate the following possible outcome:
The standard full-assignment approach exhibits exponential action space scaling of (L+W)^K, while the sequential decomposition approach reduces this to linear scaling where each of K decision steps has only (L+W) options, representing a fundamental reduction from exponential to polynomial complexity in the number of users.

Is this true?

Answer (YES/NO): YES